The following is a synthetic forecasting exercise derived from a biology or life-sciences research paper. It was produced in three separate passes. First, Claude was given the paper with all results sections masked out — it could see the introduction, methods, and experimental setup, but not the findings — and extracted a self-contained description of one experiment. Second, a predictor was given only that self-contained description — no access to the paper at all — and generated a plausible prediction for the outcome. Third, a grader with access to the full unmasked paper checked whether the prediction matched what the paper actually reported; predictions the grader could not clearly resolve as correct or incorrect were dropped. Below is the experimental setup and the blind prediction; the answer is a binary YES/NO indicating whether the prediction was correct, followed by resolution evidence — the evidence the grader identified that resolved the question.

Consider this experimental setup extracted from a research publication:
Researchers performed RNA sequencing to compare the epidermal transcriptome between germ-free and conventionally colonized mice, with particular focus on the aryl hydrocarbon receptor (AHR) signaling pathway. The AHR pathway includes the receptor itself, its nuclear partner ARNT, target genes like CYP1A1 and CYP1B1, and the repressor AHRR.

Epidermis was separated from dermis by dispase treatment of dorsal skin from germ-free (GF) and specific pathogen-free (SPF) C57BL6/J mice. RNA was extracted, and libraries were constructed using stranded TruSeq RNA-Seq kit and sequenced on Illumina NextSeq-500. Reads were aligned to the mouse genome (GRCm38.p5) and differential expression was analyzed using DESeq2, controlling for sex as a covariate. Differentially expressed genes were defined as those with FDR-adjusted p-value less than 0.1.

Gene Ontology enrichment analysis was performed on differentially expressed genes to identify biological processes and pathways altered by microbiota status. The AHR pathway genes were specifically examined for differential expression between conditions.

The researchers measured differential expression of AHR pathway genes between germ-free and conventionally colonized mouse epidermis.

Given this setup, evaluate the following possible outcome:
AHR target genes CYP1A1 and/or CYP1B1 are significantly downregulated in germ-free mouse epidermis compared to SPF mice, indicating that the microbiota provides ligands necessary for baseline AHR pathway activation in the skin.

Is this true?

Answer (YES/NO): YES